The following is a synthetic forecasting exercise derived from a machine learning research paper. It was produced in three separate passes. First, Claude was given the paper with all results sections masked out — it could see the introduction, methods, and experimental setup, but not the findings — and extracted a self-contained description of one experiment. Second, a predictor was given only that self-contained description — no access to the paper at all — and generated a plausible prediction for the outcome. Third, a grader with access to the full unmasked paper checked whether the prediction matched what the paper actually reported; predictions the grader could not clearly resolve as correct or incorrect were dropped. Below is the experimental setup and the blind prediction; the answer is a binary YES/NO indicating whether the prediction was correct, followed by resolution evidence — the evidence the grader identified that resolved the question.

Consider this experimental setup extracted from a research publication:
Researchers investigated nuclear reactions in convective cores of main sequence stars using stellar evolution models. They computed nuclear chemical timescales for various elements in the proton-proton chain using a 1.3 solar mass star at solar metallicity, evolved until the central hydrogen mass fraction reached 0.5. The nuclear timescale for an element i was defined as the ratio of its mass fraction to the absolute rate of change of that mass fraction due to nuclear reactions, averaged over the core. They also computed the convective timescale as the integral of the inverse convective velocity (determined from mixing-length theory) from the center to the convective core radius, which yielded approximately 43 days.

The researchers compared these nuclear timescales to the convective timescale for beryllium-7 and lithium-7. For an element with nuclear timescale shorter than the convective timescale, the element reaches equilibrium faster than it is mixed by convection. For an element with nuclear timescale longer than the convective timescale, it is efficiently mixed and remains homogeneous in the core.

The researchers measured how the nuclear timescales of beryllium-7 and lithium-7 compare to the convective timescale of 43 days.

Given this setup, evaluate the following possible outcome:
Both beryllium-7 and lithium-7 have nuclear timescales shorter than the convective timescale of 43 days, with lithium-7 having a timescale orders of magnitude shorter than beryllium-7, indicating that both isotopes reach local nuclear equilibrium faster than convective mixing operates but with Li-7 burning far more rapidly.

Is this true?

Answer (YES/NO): NO